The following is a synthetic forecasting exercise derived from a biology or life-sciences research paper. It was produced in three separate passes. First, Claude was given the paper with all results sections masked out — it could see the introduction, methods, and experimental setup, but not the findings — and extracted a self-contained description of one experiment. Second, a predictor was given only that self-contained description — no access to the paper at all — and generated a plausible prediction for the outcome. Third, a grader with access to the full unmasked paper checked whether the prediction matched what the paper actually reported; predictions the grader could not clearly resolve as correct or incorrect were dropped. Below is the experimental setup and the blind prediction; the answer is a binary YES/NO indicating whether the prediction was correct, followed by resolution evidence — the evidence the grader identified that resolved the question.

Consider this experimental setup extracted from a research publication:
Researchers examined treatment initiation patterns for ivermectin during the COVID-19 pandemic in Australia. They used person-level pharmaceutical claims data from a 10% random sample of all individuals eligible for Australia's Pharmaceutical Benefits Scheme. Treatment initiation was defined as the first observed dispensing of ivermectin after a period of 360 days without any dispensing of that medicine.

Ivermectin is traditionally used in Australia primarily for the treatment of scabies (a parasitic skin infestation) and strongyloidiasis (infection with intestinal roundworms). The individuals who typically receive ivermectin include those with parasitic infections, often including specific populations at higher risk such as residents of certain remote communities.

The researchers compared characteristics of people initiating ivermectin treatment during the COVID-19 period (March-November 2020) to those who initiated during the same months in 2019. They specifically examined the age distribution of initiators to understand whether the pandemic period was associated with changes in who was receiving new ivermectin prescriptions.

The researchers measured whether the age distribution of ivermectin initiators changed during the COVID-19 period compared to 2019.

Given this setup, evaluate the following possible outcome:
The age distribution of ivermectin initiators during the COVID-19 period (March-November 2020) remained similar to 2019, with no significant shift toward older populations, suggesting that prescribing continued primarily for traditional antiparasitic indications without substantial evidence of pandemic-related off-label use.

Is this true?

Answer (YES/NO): YES